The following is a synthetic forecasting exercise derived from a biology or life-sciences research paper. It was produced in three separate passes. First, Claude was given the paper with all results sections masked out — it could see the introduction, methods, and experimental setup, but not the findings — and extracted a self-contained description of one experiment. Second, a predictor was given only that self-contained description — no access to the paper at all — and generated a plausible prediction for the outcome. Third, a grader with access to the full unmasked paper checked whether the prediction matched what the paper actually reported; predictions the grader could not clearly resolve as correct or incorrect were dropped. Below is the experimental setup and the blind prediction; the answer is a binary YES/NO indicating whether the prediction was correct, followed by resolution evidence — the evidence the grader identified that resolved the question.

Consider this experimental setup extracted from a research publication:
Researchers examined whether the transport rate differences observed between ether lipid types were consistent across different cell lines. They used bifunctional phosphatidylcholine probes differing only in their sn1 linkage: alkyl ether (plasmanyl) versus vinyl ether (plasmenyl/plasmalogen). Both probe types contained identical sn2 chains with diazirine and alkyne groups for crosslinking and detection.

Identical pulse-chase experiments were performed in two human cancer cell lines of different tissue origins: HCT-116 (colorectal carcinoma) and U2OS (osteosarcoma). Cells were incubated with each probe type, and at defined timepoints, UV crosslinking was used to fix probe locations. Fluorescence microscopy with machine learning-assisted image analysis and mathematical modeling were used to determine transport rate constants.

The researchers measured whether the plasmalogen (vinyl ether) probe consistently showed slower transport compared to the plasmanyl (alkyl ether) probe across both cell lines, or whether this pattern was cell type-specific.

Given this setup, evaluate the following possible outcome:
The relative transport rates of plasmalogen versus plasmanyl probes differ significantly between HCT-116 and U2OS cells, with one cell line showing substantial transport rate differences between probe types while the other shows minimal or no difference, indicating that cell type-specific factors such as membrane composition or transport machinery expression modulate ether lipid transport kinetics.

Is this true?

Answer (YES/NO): NO